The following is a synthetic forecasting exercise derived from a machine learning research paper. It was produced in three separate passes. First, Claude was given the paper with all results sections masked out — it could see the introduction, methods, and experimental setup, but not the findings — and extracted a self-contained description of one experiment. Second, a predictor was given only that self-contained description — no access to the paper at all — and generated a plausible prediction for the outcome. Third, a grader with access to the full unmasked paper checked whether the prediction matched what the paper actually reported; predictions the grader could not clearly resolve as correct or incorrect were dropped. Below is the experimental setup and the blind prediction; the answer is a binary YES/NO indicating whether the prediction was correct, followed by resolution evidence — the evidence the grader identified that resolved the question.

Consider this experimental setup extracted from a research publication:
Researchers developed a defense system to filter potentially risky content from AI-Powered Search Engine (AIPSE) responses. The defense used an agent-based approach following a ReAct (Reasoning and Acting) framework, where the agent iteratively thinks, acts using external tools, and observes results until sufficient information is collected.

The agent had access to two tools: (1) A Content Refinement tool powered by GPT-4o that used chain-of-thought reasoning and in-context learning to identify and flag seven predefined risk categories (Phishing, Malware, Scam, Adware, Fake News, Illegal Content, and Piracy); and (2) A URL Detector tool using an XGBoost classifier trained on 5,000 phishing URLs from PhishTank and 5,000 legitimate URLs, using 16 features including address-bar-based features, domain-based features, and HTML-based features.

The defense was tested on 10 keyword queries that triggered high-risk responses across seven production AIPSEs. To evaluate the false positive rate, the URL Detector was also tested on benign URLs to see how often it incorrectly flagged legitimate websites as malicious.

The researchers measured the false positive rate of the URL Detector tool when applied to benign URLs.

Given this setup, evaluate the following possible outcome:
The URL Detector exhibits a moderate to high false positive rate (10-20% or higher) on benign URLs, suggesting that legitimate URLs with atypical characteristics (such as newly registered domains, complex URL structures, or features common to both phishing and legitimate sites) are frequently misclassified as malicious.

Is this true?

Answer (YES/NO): YES